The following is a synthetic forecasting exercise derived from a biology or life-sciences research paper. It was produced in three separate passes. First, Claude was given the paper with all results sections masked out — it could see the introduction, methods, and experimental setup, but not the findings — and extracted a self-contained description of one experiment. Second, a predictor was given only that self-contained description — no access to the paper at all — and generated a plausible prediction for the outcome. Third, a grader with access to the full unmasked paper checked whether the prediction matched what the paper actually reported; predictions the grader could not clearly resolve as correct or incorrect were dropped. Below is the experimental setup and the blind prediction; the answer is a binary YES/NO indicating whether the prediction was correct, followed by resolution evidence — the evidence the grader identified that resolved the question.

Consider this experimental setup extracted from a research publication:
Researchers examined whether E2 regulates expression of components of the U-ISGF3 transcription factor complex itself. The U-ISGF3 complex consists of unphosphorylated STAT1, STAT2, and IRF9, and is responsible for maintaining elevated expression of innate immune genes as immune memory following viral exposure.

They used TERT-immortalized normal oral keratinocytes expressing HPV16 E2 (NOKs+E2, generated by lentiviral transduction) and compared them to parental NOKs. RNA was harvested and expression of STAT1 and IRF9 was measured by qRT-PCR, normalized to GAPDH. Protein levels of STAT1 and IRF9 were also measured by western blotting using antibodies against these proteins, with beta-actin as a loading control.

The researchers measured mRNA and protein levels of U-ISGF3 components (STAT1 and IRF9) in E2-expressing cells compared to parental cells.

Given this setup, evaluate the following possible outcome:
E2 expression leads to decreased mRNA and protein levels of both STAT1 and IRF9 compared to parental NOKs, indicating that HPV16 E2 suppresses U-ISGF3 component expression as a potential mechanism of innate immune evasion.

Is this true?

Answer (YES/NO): YES